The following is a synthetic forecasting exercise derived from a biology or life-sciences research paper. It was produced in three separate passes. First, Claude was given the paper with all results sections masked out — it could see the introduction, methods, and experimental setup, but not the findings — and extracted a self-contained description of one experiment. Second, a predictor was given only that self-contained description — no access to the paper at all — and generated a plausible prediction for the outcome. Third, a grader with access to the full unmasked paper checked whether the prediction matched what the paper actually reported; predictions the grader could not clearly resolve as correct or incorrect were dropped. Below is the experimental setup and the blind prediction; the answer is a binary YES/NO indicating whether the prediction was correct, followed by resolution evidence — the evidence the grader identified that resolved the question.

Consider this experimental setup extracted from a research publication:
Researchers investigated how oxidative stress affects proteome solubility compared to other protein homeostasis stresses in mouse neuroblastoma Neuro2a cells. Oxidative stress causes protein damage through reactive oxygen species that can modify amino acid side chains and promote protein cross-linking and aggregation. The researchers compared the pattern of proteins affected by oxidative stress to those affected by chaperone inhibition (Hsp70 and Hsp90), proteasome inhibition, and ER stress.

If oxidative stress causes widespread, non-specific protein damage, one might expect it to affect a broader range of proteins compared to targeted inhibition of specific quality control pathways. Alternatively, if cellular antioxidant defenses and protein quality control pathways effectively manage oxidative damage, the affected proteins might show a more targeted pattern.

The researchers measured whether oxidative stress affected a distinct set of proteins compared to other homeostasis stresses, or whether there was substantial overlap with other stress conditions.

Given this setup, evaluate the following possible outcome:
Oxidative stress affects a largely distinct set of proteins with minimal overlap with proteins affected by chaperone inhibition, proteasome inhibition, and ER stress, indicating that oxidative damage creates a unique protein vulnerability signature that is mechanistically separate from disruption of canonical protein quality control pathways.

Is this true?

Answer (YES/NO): YES